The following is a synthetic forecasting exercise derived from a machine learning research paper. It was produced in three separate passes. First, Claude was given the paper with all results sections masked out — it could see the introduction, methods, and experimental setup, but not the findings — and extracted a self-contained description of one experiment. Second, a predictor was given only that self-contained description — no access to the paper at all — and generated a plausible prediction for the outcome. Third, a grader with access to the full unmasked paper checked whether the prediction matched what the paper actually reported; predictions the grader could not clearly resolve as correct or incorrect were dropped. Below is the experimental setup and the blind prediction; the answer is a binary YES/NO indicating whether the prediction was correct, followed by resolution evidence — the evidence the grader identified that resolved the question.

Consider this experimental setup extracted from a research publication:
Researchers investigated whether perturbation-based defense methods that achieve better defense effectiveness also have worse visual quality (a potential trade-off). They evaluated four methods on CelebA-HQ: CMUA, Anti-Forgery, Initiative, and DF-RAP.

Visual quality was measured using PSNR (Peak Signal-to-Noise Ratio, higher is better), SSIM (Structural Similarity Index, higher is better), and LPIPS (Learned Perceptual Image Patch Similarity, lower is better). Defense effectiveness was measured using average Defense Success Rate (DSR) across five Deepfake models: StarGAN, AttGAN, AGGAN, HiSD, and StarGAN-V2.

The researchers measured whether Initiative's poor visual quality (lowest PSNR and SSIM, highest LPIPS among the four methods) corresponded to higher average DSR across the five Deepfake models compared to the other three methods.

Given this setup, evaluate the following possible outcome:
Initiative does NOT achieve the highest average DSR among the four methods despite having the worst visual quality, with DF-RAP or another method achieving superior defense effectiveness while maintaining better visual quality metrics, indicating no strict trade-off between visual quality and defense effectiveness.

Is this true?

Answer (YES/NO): YES